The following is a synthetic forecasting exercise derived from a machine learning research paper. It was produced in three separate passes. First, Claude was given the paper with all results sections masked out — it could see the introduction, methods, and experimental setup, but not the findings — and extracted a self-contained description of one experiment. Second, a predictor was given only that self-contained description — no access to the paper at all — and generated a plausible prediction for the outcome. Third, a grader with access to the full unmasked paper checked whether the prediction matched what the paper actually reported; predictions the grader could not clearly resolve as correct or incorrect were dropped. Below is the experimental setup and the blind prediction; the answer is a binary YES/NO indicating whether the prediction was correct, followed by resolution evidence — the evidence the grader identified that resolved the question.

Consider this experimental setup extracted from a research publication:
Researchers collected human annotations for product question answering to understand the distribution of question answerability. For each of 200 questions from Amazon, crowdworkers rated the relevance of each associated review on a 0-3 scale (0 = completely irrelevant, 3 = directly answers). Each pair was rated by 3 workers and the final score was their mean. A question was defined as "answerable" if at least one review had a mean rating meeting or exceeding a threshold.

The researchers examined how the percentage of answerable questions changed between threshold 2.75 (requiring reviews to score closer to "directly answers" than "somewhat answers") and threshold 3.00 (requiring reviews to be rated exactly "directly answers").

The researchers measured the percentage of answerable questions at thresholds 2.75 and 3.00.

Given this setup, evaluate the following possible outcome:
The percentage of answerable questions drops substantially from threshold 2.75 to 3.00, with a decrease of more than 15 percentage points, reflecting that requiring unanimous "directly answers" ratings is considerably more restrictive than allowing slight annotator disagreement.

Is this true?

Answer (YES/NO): NO